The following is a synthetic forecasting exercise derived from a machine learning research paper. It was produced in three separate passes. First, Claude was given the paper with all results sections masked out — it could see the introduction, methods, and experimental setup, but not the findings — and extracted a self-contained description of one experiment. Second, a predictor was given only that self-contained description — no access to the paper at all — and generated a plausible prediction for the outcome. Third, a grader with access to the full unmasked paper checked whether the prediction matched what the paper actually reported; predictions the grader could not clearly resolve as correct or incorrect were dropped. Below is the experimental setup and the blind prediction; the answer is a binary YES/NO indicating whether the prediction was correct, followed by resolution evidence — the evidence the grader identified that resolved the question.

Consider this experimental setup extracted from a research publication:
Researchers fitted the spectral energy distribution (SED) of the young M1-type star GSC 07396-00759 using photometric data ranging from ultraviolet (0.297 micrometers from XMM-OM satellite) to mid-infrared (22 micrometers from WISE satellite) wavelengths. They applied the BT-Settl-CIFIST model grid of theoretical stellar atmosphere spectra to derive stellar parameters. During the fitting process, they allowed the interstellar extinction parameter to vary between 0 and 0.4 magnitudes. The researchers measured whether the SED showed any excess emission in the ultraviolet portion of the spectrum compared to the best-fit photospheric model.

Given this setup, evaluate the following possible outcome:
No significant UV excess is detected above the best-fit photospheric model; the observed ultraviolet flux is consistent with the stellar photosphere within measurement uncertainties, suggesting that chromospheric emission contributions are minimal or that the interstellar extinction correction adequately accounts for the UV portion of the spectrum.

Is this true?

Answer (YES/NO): NO